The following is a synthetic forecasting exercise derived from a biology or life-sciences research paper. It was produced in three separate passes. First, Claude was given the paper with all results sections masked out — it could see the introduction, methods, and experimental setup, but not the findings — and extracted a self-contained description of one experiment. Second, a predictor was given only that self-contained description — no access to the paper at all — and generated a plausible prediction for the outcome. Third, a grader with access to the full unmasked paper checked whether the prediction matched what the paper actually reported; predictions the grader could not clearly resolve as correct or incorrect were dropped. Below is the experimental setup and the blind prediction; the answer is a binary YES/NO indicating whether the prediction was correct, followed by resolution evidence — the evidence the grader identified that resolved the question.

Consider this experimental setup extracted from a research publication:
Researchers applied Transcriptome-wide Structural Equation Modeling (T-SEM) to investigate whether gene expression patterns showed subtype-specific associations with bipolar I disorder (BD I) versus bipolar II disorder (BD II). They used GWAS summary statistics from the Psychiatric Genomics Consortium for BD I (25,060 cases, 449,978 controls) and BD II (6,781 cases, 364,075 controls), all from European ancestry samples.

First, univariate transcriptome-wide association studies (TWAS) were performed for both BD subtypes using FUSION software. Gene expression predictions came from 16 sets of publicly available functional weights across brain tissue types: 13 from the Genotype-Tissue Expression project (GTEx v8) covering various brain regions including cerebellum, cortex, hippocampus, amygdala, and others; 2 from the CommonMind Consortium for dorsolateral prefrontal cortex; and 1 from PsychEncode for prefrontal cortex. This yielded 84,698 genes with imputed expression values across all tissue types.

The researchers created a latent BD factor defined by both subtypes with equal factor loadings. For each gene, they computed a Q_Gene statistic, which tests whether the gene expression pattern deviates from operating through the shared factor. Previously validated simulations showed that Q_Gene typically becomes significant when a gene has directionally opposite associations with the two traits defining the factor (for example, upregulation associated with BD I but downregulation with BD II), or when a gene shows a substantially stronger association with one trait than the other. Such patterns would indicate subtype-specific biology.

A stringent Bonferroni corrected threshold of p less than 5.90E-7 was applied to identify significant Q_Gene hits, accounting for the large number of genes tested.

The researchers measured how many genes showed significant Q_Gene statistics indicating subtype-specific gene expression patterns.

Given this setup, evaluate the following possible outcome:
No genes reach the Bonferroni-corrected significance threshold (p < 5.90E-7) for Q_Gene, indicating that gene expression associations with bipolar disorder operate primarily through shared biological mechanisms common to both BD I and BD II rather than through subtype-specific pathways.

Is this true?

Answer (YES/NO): YES